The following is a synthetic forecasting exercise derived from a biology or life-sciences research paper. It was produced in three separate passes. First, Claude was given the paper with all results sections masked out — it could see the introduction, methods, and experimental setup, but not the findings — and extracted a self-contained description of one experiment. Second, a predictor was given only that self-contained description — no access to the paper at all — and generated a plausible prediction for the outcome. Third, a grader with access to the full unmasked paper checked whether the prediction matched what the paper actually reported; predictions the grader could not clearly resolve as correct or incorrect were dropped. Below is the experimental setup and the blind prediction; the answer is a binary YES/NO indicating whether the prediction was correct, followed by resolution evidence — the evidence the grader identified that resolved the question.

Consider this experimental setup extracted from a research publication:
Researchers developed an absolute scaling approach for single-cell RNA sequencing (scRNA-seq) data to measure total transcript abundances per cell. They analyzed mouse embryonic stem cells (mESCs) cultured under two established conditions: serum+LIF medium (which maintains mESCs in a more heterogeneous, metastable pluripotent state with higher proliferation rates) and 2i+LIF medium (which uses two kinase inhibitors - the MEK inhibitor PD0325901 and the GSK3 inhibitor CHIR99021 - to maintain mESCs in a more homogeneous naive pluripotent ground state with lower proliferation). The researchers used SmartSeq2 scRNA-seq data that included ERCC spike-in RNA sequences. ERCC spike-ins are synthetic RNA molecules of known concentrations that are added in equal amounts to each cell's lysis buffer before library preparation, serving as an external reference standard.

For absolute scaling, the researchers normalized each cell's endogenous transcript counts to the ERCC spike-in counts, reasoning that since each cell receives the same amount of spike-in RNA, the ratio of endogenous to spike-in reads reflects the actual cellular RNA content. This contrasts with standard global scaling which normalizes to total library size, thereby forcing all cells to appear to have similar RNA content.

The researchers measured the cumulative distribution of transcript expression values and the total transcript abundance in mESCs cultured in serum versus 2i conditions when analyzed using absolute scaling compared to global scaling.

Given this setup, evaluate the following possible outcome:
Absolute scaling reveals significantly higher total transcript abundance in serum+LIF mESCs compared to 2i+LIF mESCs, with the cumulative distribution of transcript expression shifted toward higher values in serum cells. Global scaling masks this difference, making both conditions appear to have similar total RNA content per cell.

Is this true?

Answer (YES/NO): YES